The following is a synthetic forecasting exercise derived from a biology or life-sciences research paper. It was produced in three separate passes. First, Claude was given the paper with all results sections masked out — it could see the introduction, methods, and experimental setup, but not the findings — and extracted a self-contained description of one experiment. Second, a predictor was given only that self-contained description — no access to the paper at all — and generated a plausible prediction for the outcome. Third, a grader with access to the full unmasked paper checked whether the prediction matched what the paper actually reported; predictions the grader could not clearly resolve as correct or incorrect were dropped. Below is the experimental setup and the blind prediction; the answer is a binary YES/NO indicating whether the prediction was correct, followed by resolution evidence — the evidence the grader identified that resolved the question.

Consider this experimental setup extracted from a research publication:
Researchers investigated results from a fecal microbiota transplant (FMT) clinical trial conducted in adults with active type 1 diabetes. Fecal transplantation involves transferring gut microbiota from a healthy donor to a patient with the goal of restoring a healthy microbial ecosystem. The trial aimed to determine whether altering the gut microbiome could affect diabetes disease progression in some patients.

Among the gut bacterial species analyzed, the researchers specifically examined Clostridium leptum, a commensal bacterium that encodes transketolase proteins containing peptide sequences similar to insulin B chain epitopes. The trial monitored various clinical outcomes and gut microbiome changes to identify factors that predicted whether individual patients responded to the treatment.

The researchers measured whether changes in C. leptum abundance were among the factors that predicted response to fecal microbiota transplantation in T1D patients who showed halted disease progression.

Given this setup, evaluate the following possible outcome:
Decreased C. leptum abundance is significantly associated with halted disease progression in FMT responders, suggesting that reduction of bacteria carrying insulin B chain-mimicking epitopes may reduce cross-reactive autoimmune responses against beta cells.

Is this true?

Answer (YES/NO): NO